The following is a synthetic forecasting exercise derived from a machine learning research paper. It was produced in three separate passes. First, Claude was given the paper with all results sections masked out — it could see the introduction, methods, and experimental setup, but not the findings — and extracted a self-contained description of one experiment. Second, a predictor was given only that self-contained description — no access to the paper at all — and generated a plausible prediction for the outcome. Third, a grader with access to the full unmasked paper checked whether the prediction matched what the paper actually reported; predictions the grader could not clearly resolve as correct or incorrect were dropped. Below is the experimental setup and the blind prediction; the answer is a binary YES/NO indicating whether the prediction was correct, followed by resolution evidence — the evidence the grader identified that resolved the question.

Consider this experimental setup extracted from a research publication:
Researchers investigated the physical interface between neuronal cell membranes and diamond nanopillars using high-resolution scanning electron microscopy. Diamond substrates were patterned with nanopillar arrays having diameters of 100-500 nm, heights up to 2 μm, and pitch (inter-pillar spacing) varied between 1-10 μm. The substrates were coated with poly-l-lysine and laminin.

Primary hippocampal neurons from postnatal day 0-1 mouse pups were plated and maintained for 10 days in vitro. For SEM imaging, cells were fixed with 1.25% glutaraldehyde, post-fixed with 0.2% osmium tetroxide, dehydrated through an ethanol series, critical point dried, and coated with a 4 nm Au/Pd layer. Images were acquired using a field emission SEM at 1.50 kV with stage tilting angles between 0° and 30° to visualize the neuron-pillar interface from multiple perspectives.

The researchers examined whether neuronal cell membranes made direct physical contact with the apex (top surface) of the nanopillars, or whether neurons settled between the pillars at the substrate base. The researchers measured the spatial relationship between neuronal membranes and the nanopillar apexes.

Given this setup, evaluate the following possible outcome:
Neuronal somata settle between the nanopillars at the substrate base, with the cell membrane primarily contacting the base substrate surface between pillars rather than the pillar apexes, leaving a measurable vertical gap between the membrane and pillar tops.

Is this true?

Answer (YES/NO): NO